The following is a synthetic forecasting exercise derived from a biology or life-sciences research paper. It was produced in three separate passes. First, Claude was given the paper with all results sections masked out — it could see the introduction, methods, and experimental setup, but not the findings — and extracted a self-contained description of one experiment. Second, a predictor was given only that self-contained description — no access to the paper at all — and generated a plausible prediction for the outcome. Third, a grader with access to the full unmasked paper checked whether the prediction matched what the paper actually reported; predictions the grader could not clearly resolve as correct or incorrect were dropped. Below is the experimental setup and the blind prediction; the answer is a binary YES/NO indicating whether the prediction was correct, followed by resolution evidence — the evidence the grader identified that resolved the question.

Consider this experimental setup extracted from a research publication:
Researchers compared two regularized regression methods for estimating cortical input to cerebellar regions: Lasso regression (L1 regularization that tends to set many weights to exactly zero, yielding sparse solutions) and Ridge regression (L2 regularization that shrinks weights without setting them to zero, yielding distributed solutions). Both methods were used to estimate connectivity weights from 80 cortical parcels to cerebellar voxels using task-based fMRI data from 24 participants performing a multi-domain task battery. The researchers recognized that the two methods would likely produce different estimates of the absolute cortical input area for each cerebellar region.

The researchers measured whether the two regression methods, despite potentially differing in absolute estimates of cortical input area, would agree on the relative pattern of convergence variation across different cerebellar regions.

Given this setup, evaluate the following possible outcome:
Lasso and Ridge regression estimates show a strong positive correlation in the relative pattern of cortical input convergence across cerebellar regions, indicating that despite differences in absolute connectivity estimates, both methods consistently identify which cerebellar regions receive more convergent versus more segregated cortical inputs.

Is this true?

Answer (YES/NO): YES